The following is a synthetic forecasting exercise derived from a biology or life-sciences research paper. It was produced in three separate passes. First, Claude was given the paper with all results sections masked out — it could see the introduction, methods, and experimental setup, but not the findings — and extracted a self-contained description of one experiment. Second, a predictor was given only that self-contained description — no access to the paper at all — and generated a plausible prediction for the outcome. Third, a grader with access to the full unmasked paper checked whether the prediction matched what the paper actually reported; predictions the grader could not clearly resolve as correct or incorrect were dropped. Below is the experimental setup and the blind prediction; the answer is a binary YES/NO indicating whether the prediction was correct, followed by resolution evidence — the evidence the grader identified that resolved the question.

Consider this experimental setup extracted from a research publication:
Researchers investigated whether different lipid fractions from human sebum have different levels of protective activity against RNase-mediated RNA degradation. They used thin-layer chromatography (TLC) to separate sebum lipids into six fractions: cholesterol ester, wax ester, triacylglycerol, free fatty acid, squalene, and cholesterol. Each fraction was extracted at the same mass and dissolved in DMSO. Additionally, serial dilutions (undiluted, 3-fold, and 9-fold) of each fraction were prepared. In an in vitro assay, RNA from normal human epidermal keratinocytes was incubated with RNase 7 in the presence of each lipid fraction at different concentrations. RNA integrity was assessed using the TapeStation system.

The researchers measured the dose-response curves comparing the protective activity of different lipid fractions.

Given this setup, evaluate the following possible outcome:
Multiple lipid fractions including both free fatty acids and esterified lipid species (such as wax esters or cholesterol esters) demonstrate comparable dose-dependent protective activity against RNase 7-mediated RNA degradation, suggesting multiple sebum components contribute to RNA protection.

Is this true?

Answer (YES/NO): NO